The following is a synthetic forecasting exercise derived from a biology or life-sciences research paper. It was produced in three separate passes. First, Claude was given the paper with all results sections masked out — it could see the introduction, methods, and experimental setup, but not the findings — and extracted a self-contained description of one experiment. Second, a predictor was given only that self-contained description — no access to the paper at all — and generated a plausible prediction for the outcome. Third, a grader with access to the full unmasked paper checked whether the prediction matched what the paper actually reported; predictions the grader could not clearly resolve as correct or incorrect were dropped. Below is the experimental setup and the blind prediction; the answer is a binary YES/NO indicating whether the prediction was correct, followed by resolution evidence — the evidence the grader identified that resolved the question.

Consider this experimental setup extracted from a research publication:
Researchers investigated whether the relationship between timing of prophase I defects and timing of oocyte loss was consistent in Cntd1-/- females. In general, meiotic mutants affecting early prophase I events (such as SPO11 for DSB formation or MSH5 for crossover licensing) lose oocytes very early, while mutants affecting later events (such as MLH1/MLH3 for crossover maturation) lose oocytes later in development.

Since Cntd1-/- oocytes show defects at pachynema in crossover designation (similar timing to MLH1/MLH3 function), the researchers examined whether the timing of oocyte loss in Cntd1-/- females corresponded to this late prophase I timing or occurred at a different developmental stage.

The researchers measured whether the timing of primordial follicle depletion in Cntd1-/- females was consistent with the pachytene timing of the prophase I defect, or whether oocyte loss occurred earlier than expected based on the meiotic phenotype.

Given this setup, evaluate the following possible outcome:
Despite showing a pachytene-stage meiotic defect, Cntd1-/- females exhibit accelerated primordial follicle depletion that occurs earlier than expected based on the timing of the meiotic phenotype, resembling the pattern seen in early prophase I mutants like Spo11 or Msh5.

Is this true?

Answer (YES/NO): YES